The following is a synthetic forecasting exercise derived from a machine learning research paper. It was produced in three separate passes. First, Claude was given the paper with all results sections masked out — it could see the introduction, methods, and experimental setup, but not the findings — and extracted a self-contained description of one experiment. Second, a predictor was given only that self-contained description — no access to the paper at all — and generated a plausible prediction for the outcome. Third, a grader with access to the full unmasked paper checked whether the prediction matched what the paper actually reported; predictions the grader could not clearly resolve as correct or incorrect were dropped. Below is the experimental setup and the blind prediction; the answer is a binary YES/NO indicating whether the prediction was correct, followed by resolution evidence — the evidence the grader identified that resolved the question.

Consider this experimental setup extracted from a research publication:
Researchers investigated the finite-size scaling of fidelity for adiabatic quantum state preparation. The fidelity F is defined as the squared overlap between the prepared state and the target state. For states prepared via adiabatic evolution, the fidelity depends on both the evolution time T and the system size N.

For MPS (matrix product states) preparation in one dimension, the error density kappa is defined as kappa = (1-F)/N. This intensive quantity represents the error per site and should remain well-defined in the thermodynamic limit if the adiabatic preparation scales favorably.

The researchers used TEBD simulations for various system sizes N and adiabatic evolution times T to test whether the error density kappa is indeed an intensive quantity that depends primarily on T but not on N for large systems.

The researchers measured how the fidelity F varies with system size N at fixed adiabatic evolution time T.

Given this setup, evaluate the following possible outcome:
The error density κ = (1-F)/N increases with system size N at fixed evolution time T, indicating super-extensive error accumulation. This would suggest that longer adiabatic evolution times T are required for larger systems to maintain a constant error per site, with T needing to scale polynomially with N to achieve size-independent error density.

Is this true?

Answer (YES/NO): NO